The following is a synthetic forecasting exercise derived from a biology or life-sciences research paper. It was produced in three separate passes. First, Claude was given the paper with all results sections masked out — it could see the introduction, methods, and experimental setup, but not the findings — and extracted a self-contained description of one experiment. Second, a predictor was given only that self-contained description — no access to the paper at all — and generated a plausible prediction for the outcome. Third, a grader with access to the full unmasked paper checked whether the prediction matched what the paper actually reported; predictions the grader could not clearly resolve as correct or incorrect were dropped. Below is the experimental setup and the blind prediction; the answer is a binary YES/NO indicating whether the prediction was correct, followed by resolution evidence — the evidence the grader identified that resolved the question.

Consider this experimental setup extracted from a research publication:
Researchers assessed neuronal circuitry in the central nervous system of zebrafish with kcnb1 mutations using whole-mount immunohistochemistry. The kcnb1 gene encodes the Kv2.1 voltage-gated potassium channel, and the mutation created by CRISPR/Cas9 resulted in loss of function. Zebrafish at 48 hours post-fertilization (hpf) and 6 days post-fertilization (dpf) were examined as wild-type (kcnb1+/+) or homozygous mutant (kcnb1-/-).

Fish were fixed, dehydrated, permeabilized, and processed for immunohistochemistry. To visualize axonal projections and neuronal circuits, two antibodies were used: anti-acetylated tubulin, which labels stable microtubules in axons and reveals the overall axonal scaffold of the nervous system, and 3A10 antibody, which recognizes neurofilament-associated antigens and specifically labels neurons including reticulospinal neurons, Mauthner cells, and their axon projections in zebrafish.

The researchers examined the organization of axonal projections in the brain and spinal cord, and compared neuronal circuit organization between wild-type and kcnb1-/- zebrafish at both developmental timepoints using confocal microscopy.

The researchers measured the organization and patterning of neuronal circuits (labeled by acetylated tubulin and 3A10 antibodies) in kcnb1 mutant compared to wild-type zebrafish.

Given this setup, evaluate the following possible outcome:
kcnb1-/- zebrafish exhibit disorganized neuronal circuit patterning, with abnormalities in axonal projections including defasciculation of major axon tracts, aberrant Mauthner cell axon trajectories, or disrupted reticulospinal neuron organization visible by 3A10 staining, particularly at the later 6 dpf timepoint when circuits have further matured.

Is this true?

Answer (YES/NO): NO